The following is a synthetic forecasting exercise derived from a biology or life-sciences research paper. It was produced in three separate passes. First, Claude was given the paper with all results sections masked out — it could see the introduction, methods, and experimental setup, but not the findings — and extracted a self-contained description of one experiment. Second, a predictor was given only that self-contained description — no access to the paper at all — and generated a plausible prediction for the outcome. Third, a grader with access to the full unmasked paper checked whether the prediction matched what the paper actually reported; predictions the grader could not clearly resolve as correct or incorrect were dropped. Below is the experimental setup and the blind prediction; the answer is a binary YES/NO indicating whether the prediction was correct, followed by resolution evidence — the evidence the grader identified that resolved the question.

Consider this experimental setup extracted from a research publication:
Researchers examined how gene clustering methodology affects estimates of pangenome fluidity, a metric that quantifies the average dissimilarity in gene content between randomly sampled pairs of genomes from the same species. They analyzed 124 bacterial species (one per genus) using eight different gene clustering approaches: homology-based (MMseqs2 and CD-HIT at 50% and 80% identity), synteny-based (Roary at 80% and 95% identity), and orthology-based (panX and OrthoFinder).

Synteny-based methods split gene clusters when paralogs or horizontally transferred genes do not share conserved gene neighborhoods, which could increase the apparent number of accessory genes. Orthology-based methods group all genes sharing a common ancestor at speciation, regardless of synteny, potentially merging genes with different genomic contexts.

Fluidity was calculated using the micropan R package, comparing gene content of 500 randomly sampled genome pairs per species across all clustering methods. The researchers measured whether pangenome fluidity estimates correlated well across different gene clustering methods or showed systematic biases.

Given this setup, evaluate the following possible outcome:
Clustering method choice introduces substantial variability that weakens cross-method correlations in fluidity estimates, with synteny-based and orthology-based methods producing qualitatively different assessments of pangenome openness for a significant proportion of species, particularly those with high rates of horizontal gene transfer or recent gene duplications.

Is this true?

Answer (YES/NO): YES